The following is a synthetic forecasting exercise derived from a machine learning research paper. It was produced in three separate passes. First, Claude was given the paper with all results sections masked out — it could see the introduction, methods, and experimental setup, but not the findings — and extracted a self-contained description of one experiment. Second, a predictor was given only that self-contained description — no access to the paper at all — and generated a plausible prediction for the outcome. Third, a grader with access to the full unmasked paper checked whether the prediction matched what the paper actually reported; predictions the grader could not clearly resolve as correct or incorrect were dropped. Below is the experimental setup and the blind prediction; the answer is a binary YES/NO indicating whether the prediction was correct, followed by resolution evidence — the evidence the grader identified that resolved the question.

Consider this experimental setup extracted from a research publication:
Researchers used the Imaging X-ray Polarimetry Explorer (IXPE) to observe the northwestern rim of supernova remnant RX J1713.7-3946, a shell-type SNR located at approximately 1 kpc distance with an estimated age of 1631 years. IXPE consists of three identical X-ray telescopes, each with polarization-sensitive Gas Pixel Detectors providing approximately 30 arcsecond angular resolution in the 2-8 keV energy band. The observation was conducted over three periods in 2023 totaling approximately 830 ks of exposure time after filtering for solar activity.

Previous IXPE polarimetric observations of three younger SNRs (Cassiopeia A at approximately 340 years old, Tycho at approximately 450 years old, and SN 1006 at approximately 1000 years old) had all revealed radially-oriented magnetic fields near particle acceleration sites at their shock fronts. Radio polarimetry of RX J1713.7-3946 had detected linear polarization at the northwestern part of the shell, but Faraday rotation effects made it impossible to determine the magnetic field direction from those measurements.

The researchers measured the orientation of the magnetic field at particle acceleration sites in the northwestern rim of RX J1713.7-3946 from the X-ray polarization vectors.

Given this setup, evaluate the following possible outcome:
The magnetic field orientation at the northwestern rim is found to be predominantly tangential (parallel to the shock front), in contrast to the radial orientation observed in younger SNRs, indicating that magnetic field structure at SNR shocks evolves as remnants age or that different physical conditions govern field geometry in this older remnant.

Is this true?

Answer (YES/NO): YES